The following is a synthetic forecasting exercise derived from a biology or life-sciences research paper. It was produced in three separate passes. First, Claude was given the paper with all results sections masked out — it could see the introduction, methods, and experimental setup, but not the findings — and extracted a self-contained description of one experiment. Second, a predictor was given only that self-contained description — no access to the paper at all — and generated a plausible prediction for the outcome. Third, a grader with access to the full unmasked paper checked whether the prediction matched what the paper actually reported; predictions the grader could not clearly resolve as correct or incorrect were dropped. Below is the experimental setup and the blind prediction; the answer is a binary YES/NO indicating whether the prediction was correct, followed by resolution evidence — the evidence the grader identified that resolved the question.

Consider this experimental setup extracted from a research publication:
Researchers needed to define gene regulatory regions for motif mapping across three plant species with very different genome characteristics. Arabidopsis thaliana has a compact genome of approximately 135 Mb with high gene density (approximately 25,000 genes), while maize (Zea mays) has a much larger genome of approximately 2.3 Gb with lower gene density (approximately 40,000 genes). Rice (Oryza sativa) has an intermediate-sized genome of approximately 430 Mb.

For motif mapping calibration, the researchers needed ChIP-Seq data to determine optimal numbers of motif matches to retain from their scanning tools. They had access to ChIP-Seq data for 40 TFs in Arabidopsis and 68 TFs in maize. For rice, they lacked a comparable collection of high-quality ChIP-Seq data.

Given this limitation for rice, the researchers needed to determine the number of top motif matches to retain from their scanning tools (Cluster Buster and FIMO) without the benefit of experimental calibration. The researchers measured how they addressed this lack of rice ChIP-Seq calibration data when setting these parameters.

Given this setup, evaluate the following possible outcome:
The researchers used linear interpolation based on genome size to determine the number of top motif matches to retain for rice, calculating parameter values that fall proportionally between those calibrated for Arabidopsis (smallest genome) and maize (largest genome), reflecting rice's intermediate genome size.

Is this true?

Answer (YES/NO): NO